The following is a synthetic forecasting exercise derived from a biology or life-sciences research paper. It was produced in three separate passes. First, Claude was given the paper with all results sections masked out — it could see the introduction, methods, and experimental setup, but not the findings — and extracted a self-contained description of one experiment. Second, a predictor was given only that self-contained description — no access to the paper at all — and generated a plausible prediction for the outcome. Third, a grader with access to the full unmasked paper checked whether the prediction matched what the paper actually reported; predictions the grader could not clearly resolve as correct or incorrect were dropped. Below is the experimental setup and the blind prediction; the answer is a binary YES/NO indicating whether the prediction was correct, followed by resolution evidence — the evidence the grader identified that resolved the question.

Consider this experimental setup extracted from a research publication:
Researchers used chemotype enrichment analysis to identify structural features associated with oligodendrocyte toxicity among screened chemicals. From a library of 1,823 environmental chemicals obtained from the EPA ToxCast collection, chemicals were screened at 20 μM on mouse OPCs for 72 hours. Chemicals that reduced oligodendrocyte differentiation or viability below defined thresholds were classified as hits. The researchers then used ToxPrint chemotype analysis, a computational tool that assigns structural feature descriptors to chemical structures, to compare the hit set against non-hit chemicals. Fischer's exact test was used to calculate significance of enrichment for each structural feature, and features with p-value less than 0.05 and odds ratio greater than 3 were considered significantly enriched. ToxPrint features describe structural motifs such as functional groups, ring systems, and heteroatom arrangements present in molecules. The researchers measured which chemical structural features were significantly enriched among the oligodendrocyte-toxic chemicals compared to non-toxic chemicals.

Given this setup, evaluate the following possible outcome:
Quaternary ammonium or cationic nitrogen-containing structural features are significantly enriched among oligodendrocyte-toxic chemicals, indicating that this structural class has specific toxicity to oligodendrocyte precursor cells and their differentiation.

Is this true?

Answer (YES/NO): YES